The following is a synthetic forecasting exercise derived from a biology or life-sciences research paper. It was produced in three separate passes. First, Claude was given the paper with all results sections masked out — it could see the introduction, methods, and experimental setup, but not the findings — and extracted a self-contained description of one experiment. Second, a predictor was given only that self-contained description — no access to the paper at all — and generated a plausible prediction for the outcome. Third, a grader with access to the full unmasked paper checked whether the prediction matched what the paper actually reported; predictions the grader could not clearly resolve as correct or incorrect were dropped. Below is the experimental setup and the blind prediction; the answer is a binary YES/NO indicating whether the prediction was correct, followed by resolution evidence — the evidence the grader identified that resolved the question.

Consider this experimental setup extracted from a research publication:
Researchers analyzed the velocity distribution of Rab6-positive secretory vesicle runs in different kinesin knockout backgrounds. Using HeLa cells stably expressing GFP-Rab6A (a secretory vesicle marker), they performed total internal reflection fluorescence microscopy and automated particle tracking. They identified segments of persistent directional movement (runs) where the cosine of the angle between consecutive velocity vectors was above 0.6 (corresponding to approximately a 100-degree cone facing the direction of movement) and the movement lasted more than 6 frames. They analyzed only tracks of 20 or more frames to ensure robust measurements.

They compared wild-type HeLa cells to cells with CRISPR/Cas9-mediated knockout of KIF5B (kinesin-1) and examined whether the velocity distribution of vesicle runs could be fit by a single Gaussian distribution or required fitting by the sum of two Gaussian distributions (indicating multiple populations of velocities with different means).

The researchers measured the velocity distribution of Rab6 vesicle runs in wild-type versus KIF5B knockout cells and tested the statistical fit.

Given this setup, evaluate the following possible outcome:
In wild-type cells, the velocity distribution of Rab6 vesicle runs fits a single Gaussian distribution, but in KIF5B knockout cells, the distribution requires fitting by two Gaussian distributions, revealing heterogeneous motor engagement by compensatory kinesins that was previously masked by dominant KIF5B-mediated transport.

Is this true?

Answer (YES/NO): NO